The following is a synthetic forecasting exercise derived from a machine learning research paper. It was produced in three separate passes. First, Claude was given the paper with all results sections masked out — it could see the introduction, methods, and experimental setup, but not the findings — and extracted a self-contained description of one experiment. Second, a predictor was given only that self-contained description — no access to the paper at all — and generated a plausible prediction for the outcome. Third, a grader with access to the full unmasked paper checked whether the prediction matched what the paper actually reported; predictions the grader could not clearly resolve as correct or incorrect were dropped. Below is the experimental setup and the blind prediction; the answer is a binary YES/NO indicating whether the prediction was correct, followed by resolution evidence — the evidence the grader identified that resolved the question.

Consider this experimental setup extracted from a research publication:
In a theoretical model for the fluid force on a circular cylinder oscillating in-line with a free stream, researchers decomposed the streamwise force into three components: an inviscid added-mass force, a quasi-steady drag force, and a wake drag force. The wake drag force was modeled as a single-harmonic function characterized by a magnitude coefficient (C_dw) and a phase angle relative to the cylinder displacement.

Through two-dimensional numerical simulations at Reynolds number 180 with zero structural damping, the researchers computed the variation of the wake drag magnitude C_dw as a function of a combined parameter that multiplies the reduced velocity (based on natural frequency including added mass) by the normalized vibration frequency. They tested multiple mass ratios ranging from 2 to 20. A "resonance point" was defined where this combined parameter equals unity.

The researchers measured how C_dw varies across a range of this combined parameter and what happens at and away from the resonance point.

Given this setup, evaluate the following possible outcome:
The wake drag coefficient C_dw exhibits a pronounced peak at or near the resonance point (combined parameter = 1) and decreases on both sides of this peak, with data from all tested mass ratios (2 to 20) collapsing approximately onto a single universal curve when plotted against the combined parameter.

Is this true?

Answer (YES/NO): YES